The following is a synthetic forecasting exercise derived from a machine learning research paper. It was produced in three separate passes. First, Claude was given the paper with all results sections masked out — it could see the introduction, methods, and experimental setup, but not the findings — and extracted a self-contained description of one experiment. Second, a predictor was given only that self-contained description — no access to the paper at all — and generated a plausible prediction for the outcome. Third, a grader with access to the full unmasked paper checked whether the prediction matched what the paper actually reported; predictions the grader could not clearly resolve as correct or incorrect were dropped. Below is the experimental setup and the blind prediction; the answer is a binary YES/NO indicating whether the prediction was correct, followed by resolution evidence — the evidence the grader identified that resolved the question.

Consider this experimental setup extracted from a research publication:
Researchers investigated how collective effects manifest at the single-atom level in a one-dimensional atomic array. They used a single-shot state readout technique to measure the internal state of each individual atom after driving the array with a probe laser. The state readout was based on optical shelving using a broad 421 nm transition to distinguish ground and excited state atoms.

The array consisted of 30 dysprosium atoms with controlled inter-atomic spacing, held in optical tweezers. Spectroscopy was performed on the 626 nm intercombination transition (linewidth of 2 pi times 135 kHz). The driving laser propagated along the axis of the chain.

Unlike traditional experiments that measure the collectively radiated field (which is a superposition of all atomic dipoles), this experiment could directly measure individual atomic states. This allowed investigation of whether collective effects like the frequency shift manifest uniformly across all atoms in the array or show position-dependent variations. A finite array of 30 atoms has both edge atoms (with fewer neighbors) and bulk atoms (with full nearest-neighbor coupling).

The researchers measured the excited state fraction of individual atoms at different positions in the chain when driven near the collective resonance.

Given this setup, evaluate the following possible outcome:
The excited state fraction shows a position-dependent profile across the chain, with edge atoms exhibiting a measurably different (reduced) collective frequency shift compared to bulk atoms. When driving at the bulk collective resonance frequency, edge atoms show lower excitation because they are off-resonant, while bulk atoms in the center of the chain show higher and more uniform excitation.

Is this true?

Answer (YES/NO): NO